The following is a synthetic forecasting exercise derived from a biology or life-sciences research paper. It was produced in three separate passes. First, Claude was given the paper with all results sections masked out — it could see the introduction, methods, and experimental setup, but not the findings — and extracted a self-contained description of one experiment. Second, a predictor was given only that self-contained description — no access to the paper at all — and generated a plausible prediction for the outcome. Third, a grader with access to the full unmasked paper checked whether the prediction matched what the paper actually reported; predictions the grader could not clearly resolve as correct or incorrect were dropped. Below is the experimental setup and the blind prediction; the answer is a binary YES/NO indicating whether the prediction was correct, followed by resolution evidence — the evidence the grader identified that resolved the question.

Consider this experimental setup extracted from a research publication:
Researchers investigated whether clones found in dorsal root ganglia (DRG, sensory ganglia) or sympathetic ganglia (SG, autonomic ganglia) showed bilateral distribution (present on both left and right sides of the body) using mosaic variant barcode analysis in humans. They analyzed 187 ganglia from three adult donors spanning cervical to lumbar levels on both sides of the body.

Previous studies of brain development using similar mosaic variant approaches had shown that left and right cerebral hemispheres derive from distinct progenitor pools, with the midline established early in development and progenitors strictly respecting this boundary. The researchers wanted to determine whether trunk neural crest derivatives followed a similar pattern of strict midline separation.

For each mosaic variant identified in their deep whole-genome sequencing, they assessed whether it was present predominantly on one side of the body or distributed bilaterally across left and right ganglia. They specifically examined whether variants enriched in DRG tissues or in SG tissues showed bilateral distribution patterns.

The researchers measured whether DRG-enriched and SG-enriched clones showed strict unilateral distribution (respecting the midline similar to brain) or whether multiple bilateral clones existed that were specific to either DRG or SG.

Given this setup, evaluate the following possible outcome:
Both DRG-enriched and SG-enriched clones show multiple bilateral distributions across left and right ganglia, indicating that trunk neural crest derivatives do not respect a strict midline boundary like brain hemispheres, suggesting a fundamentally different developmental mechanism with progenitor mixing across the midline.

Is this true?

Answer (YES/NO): YES